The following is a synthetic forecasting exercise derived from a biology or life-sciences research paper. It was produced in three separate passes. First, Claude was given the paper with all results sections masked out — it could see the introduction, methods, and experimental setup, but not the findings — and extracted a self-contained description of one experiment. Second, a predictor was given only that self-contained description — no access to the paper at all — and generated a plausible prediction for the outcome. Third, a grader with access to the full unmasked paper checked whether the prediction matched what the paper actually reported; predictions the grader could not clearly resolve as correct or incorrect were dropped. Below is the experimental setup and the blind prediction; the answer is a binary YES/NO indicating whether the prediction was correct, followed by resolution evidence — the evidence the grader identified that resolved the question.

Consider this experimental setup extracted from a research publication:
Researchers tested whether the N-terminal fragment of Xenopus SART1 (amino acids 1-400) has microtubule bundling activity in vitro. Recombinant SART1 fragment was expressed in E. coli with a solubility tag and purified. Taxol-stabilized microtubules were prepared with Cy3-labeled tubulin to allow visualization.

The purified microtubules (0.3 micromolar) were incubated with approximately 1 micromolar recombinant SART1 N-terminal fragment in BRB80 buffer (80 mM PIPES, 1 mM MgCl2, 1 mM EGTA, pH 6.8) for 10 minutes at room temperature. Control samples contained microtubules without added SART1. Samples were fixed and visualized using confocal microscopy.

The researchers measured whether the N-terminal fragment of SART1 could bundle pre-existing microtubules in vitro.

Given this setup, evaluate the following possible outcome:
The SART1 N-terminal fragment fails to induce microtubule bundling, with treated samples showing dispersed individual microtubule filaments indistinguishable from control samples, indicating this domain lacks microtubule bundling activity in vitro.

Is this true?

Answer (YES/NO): NO